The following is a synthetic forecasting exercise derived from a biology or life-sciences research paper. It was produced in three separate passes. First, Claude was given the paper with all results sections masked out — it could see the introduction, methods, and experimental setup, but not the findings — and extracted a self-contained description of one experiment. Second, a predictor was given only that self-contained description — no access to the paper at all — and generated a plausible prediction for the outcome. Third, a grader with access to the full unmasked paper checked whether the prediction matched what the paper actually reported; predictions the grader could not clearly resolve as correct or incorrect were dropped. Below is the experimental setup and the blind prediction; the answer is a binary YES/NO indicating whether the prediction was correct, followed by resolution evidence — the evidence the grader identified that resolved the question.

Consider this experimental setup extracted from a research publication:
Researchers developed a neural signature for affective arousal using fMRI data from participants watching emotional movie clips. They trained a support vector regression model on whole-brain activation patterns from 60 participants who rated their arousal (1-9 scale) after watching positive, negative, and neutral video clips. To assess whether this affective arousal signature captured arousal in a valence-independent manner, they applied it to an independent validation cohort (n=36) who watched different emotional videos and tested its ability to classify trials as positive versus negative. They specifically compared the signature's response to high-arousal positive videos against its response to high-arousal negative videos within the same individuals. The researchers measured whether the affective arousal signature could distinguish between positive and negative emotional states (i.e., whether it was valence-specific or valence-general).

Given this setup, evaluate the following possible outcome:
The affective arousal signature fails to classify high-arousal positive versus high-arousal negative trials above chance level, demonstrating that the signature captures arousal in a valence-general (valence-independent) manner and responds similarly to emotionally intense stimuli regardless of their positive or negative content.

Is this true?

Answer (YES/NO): YES